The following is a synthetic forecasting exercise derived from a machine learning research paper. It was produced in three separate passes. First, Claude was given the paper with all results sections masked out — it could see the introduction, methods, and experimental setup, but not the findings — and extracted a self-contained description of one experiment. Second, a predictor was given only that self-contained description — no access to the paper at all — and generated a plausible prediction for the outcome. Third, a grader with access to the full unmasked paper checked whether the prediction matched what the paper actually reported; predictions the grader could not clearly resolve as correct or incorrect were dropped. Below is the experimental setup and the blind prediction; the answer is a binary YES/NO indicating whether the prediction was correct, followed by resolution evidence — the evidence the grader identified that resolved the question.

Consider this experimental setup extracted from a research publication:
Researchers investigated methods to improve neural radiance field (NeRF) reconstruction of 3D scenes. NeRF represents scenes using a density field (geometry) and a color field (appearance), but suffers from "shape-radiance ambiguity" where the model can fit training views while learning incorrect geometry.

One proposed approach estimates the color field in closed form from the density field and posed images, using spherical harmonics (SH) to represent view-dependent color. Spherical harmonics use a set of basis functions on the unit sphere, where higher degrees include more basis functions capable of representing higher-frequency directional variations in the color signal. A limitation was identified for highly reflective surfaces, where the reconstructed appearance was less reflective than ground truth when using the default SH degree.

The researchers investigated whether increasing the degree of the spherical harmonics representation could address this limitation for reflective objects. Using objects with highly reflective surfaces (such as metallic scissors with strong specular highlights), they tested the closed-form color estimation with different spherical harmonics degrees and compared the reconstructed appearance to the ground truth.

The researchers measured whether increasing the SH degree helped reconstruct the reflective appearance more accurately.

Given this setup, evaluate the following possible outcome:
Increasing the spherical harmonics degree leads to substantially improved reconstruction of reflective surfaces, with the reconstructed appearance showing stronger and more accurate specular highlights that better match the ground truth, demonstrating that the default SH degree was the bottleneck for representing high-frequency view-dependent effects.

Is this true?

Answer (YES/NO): NO